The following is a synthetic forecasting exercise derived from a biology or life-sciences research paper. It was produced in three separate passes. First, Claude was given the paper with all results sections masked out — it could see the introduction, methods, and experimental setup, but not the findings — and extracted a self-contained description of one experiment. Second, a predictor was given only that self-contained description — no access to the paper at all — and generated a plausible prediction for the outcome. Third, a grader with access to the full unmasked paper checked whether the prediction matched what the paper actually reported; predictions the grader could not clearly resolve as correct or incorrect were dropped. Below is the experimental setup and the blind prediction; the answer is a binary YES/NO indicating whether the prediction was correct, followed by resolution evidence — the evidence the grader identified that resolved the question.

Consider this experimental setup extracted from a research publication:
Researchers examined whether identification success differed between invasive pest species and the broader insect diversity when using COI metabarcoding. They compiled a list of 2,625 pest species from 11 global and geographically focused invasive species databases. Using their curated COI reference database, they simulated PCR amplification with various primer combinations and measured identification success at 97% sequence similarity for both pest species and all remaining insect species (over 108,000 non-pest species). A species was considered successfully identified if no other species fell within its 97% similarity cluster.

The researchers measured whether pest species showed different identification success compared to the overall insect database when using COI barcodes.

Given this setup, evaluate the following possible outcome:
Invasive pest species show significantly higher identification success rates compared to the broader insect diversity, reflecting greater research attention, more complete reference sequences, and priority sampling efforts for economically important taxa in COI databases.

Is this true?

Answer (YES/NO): NO